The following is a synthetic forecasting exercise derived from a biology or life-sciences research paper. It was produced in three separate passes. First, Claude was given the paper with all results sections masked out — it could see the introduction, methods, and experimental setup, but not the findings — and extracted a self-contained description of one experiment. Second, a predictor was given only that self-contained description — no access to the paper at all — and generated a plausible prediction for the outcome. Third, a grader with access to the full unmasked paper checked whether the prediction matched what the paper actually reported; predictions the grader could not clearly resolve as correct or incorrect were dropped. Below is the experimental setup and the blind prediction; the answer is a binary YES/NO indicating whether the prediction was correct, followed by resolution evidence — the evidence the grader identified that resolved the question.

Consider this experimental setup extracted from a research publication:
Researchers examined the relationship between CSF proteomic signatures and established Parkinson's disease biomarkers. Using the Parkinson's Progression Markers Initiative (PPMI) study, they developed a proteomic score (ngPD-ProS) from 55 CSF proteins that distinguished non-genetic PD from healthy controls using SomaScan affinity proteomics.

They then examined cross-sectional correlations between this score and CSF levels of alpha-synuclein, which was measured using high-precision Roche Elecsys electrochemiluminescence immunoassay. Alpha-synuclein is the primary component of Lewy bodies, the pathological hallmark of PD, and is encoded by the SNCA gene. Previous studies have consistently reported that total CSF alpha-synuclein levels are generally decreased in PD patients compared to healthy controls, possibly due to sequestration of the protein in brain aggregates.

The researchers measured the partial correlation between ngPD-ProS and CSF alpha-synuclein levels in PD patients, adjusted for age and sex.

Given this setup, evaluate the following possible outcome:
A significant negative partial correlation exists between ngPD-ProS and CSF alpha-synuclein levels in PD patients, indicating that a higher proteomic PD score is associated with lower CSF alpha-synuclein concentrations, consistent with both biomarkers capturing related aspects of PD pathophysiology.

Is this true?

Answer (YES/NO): YES